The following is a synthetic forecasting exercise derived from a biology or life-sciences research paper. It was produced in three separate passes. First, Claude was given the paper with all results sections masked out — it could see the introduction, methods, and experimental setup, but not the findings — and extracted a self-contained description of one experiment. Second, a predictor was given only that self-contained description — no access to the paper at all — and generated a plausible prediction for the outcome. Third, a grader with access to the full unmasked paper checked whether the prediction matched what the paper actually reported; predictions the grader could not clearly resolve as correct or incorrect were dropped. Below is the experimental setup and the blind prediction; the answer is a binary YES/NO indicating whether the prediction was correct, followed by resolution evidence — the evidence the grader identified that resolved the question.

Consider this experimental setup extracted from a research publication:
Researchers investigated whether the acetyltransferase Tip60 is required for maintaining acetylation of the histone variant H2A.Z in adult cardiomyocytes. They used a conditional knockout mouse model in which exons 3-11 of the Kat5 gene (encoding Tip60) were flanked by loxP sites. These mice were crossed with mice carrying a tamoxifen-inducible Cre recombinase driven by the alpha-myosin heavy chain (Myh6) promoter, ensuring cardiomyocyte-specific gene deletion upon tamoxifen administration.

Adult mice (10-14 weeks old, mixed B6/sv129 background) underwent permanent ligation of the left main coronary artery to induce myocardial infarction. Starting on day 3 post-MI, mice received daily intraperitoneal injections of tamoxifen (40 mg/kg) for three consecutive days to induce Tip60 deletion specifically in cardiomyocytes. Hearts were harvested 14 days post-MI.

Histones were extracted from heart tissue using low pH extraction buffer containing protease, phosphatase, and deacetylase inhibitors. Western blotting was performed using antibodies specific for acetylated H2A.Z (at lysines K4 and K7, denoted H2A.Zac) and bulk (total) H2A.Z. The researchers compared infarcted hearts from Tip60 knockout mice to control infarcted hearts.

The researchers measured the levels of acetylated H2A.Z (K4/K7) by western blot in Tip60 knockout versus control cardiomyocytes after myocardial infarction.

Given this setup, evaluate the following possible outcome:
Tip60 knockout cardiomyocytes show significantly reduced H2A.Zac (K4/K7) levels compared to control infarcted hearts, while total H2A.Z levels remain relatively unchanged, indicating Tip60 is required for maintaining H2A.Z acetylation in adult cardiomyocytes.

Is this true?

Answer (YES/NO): YES